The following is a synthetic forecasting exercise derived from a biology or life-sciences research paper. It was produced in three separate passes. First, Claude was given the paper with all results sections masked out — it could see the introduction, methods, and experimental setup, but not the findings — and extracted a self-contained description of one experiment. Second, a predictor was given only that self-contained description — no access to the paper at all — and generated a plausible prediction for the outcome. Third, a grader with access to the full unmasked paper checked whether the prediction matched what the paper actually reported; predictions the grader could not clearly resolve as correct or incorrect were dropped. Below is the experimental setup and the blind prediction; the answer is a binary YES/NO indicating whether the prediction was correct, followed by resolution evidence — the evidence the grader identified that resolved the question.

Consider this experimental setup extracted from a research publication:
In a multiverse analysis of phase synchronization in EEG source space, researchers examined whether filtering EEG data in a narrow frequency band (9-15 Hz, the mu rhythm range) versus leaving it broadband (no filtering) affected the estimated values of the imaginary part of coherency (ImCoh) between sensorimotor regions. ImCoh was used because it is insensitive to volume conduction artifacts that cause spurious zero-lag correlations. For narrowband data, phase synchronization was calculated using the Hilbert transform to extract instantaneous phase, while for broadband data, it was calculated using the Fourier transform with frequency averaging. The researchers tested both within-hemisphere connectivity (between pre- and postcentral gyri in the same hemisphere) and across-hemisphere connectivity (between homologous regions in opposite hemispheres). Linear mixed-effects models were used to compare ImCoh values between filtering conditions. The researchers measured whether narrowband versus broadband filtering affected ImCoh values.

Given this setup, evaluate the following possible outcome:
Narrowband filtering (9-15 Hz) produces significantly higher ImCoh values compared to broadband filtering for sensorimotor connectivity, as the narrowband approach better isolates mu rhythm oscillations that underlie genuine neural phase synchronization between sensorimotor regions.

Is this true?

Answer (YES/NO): NO